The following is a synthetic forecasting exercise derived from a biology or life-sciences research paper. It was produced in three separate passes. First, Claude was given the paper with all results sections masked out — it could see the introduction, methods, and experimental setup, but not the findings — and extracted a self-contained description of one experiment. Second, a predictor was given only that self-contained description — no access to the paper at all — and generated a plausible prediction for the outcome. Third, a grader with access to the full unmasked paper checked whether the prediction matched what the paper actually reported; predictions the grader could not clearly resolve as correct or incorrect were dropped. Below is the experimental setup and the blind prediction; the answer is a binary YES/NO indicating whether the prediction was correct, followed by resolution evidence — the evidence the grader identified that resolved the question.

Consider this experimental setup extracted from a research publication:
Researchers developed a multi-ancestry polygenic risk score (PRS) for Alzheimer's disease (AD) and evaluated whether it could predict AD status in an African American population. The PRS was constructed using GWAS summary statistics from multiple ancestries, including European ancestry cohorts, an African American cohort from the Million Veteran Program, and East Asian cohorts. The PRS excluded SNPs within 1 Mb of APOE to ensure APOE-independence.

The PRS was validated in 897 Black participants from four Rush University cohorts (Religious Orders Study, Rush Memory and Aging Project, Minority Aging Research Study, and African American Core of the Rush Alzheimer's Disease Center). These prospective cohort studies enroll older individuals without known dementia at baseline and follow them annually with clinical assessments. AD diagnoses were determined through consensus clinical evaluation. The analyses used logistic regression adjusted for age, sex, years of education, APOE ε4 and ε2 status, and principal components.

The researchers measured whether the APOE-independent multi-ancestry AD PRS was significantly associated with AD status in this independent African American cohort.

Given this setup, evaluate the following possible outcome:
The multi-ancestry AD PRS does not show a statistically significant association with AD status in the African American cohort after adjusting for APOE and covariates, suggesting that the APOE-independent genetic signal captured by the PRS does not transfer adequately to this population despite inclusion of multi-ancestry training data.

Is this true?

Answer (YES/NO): NO